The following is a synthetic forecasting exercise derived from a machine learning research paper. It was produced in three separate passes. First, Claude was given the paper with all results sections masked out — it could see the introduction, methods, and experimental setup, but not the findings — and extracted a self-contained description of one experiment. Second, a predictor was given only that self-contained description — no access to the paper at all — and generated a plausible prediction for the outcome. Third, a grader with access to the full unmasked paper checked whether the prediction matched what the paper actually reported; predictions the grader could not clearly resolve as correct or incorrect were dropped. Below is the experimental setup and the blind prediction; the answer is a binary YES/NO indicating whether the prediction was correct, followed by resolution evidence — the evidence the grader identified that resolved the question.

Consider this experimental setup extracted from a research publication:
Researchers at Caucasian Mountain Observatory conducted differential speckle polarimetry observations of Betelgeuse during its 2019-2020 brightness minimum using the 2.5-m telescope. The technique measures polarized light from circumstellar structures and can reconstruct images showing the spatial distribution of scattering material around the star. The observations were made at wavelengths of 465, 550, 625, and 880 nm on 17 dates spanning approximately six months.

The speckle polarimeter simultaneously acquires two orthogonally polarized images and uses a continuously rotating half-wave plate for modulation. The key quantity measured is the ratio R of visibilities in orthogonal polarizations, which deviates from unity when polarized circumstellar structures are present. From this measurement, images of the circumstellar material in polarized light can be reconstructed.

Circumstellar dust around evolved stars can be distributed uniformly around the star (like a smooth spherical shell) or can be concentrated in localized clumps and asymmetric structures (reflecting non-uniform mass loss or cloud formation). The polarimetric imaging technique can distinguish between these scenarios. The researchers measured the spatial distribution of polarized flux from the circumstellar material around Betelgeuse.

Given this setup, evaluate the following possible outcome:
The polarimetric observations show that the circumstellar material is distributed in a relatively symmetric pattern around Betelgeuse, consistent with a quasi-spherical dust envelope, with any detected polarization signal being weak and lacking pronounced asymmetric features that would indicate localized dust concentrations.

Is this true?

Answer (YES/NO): NO